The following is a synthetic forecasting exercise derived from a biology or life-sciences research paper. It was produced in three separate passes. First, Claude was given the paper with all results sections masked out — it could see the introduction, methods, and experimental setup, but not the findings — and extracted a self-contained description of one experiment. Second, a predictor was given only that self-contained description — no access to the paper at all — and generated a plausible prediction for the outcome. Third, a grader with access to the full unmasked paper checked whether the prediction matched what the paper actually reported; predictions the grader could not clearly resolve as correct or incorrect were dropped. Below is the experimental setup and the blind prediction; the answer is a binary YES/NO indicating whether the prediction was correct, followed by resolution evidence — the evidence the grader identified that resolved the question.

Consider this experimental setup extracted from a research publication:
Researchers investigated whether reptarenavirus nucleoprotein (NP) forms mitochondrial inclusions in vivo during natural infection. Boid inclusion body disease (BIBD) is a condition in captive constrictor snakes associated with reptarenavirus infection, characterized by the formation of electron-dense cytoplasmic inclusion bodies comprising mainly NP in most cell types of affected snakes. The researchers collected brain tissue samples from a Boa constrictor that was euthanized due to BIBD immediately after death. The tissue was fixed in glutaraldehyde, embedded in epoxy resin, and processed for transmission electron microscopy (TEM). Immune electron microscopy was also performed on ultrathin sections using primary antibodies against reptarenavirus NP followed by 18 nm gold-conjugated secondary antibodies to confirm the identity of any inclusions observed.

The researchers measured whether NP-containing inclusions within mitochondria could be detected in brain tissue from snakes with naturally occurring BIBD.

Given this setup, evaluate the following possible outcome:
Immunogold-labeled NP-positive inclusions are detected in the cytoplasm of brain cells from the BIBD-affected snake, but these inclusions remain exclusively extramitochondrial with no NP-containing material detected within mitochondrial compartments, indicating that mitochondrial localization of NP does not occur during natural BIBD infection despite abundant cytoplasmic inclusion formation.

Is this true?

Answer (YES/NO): NO